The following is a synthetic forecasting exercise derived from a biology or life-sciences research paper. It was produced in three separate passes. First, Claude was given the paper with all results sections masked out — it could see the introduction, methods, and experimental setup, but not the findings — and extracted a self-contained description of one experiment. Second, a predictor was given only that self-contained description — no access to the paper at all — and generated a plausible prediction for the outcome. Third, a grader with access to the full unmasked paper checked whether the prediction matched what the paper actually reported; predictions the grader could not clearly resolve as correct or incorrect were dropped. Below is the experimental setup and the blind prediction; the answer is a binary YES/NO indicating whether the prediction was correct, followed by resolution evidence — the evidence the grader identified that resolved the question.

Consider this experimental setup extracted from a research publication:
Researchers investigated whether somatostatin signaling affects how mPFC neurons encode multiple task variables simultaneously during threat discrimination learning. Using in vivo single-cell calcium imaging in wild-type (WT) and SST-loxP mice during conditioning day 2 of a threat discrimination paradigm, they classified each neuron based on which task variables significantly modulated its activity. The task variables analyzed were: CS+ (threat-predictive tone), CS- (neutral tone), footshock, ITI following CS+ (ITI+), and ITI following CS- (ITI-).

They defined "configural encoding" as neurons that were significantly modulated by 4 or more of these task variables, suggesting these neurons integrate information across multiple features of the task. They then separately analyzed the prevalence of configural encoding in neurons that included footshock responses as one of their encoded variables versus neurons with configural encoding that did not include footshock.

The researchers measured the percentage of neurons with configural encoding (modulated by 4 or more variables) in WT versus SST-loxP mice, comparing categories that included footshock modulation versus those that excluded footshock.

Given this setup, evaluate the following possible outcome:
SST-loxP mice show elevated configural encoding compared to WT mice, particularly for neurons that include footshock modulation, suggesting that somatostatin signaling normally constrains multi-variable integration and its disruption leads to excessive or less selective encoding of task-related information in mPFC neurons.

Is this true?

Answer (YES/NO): NO